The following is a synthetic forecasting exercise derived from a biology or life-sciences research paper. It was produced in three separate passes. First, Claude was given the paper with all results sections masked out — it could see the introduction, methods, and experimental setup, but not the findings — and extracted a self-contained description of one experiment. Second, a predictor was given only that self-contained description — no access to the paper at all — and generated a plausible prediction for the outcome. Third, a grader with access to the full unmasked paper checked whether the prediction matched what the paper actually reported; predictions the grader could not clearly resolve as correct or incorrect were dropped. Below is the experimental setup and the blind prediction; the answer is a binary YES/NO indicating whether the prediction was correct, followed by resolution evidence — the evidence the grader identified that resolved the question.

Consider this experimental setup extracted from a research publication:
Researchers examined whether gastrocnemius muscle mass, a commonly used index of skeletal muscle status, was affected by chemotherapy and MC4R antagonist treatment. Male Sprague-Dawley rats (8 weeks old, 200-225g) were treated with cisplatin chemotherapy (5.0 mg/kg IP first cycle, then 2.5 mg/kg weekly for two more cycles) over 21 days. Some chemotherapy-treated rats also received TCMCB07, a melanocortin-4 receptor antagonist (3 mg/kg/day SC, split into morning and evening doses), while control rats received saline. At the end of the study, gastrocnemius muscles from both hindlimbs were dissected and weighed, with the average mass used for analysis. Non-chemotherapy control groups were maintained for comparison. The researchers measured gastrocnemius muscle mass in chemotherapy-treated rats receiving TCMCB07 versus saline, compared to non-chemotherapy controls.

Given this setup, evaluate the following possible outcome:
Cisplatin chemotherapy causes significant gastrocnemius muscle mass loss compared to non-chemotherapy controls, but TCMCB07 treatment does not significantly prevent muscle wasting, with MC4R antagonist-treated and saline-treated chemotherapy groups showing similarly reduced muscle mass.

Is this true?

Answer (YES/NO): YES